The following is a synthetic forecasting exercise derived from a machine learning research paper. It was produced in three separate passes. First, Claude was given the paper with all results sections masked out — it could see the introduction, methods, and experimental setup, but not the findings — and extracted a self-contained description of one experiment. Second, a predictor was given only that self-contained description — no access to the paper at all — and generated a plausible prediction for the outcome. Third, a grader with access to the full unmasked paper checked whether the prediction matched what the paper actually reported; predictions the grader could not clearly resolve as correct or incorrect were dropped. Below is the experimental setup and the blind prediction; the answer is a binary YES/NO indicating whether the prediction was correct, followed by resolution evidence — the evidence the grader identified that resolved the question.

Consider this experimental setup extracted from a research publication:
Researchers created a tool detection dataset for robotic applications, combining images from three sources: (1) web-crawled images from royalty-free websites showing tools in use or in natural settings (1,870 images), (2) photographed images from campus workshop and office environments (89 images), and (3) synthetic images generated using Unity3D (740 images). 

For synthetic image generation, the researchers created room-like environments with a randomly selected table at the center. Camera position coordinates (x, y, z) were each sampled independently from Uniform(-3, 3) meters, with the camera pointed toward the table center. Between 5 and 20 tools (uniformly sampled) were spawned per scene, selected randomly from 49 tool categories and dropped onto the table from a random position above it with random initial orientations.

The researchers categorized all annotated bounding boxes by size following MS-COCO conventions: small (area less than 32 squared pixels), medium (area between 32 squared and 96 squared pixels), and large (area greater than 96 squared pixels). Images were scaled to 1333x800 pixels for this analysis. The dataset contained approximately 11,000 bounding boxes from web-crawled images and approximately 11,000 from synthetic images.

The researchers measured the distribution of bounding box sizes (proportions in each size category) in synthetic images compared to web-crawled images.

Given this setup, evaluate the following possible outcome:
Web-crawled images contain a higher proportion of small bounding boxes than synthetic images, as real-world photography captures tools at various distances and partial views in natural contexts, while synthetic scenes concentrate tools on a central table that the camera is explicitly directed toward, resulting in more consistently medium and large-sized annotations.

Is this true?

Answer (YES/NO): NO